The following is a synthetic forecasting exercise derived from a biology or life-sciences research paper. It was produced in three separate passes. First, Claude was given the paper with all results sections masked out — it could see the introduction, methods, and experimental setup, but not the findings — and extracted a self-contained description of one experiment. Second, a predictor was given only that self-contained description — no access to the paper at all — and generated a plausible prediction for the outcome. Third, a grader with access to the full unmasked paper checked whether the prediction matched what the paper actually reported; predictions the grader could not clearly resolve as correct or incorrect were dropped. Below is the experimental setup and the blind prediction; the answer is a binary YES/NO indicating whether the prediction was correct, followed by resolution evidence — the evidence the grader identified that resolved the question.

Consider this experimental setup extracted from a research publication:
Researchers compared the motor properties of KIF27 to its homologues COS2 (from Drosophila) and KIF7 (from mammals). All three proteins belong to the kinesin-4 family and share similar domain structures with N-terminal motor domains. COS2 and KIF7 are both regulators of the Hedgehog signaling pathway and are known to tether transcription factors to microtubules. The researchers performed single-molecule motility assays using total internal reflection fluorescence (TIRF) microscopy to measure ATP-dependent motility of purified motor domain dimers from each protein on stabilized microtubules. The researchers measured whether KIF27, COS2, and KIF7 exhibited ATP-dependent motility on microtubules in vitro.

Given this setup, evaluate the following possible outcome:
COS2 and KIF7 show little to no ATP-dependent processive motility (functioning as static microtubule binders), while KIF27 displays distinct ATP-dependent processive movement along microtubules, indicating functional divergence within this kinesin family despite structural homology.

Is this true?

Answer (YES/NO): YES